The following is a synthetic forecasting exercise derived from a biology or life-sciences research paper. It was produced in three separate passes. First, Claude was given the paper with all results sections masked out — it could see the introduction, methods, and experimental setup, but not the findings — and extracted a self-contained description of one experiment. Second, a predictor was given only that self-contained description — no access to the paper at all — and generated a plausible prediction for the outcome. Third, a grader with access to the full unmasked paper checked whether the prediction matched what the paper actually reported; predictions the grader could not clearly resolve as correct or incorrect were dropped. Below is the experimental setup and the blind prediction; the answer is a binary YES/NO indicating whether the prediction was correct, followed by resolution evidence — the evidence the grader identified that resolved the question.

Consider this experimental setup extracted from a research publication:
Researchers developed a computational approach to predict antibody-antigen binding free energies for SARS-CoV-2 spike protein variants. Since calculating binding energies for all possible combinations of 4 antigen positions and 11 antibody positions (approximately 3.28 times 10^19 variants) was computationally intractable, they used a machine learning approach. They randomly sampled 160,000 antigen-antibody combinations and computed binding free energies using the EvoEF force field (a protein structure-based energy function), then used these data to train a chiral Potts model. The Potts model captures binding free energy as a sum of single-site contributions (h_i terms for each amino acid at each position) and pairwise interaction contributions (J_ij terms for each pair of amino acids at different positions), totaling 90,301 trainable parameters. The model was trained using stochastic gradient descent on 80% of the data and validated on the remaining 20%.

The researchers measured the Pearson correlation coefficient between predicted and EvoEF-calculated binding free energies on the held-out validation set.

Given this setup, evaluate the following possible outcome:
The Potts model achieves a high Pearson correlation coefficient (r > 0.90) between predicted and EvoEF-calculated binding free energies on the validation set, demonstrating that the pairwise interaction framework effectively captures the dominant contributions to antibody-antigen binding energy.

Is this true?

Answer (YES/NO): YES